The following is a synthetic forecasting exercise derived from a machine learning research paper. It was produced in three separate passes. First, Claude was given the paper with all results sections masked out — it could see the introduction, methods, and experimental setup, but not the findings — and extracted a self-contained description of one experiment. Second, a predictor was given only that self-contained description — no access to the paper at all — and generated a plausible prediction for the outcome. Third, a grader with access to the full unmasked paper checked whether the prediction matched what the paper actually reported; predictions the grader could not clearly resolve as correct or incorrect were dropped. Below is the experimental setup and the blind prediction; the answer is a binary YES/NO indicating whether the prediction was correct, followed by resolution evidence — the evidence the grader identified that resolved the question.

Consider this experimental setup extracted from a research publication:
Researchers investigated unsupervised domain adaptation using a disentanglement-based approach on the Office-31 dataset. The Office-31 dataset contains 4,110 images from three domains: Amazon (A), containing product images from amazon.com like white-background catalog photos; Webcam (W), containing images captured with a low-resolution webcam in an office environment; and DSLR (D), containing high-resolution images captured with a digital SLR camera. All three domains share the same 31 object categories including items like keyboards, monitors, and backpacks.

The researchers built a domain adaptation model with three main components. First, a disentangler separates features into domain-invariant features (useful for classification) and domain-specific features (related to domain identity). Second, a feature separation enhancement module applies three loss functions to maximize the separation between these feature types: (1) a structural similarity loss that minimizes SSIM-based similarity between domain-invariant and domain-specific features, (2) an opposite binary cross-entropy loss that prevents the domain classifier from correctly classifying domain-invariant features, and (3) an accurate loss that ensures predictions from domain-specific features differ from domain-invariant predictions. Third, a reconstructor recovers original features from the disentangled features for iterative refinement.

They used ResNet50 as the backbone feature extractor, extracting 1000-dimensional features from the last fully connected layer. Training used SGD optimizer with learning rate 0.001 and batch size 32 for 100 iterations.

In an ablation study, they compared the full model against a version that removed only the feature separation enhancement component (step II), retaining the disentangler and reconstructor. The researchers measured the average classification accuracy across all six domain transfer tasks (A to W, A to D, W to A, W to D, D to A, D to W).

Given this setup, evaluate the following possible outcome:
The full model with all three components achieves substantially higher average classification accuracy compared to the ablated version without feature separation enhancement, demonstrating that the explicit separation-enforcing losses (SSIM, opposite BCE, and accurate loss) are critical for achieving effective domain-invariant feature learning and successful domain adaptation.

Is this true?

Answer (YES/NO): NO